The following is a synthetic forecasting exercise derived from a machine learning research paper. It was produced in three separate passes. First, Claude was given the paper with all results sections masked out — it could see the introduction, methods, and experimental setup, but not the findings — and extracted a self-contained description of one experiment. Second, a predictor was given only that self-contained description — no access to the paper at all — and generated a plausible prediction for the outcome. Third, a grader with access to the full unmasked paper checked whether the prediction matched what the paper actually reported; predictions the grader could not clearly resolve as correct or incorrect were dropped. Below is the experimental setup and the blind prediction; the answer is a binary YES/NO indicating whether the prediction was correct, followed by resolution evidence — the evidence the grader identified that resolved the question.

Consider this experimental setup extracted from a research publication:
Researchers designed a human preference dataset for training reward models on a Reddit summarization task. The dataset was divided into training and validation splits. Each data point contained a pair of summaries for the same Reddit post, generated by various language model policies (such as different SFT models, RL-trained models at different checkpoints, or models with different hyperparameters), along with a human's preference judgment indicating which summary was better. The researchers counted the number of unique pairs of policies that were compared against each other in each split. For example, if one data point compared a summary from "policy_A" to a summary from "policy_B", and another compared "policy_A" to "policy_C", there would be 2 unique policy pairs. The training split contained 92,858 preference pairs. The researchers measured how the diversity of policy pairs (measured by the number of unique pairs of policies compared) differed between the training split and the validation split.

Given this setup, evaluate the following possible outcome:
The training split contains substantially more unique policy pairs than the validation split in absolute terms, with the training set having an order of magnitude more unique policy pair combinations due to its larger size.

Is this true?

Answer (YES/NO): NO